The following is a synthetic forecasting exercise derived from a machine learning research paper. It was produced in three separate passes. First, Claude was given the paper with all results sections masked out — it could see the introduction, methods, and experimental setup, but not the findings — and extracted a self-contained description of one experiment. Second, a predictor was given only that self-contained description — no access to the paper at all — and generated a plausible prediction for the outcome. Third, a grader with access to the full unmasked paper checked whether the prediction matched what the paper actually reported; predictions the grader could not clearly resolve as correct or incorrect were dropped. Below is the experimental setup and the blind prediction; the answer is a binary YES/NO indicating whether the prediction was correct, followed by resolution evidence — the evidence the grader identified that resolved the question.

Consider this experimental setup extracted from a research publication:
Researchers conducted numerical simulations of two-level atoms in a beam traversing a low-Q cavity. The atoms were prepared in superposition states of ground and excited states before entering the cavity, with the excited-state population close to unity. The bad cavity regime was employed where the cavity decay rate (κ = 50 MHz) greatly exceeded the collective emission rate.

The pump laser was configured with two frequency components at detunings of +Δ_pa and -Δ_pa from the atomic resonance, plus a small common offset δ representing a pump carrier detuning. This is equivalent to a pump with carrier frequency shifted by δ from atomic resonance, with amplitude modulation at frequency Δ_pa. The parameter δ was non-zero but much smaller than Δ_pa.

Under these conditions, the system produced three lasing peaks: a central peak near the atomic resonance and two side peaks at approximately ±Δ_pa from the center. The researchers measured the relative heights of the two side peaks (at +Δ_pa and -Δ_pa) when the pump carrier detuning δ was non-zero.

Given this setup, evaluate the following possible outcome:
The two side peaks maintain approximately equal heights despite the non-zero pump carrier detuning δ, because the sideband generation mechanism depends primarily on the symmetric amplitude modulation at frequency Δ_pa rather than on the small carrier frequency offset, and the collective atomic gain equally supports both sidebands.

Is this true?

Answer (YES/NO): NO